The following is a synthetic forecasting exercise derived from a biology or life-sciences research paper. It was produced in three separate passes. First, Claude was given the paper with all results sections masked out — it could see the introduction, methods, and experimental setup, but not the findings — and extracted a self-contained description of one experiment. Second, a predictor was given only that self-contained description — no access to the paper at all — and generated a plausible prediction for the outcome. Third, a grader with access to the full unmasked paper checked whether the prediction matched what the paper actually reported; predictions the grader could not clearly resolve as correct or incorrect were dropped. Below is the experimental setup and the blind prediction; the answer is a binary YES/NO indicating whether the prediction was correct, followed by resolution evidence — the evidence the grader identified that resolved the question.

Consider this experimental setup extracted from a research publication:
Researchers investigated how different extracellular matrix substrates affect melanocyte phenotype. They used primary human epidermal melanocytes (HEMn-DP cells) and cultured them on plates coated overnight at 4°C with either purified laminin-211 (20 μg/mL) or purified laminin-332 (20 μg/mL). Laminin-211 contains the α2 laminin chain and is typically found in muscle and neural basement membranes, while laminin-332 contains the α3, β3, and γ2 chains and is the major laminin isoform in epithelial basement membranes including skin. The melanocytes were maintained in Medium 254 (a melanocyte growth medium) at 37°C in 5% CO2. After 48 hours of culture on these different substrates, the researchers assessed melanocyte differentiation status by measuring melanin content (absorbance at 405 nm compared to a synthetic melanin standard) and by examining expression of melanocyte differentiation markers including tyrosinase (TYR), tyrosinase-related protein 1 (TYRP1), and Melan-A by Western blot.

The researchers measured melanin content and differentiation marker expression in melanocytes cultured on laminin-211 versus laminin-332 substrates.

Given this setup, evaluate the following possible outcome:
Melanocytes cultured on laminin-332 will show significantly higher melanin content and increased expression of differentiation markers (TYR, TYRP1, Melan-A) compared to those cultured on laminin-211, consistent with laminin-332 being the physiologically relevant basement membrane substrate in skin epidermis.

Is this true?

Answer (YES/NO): NO